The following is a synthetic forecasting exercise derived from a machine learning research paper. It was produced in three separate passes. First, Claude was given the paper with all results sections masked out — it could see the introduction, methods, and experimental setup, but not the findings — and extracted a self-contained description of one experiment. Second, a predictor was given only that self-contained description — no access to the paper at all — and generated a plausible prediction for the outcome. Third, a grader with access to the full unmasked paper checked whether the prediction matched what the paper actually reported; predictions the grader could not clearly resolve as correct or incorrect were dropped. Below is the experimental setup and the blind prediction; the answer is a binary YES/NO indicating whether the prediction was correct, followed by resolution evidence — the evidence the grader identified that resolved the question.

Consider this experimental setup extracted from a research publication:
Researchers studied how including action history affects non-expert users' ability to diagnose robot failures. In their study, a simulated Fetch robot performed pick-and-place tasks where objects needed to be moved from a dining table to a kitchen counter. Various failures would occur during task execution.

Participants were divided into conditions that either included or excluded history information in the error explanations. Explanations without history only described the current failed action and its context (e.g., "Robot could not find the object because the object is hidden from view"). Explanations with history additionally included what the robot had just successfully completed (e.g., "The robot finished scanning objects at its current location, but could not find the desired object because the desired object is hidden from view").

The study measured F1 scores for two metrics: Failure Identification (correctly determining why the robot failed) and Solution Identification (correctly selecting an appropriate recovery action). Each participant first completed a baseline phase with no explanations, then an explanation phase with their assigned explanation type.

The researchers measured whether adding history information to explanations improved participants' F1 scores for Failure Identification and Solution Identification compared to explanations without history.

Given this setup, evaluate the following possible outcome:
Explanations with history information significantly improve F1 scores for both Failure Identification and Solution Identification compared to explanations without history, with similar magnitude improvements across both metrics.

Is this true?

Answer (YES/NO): NO